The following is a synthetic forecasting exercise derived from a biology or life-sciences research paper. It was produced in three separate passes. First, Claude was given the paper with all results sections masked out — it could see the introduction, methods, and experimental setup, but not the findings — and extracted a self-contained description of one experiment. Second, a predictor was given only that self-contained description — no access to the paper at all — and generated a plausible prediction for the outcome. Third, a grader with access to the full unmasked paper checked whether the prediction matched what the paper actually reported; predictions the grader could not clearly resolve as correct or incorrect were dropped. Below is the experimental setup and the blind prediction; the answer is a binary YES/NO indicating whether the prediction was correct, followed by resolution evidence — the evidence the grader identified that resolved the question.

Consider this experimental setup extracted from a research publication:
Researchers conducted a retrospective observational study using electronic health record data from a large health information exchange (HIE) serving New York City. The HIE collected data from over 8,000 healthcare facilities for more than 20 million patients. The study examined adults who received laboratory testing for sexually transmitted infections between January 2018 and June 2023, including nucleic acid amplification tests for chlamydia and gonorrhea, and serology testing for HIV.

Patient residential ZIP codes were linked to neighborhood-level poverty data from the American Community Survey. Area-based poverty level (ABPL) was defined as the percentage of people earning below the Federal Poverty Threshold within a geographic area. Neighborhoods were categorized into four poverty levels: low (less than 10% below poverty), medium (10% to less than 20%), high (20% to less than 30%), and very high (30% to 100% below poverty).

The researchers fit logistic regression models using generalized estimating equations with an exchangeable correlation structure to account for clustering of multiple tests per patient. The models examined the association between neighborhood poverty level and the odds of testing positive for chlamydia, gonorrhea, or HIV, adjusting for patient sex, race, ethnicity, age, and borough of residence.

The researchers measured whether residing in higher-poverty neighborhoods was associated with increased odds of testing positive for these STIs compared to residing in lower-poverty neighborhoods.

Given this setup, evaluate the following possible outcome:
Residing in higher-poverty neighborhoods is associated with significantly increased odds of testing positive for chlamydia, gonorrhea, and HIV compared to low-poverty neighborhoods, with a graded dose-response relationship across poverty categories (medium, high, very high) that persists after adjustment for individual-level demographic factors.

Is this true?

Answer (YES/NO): NO